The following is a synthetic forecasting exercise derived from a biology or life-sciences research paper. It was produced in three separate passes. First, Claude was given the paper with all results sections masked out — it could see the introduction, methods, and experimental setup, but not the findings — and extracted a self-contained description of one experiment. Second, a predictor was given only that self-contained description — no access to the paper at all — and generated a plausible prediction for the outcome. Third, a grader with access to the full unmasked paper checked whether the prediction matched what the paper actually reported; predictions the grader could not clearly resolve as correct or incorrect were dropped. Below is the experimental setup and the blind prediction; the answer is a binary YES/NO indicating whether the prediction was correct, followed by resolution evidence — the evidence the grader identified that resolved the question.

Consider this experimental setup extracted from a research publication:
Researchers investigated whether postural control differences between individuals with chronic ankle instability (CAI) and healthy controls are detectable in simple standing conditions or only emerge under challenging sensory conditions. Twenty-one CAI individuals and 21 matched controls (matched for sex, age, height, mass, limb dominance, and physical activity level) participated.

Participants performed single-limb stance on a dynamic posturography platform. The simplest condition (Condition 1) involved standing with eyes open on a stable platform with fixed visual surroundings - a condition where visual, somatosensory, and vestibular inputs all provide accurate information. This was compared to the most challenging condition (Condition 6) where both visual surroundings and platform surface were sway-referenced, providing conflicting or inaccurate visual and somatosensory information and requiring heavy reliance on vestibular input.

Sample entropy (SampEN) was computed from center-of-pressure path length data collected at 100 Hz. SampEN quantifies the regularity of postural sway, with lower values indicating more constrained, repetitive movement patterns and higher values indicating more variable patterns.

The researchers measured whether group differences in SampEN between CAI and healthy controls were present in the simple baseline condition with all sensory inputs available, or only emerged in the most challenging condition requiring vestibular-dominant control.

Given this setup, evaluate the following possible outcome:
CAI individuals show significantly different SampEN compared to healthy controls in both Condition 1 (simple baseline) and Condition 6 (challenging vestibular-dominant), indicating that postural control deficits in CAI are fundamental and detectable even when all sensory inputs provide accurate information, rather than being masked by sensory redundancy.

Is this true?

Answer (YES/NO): NO